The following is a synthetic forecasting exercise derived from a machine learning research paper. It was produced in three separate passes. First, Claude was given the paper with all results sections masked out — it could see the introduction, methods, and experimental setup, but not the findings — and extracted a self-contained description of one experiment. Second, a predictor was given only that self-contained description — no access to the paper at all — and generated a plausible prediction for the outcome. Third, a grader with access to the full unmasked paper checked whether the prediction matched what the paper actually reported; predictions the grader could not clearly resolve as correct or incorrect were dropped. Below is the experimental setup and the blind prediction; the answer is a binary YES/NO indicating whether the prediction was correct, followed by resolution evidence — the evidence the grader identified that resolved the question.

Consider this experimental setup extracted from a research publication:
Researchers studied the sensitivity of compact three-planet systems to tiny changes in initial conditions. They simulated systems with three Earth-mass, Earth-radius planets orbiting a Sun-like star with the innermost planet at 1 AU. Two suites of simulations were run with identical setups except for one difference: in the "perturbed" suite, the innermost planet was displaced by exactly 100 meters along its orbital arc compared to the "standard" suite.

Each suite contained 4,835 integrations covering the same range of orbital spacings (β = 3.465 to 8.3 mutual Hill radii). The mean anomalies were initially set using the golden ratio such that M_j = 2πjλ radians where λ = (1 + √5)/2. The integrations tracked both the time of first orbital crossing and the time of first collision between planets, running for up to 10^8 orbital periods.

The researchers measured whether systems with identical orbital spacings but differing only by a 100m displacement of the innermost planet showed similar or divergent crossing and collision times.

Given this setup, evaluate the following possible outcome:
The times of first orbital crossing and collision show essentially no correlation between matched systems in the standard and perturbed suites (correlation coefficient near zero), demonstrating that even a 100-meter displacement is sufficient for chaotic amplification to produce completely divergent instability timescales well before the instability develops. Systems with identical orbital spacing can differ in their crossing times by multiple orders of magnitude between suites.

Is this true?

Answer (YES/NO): NO